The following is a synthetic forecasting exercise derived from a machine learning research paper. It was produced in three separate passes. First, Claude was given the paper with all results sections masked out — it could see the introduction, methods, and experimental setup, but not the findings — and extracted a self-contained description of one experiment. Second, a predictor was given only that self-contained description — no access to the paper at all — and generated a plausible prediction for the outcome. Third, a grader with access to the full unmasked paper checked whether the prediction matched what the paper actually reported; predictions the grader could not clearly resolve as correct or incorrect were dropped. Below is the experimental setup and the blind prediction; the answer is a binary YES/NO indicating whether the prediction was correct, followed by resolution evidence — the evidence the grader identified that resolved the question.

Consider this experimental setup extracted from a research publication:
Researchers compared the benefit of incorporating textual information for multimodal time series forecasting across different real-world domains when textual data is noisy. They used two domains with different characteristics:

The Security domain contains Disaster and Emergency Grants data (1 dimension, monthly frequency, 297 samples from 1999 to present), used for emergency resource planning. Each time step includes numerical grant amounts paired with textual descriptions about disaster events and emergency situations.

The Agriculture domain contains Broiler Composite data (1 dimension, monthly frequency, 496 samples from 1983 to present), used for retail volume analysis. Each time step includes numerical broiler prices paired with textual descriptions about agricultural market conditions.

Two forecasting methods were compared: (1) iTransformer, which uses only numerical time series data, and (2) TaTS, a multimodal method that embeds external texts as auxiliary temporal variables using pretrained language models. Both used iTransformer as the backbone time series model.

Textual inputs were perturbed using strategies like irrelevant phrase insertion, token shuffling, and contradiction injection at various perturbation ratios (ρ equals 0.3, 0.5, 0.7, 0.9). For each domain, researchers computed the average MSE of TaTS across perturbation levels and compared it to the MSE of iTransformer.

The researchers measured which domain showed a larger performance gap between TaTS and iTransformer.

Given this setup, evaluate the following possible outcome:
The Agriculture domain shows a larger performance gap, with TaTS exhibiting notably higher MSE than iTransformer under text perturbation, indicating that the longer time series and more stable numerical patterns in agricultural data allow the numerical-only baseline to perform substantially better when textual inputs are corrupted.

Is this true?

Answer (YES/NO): NO